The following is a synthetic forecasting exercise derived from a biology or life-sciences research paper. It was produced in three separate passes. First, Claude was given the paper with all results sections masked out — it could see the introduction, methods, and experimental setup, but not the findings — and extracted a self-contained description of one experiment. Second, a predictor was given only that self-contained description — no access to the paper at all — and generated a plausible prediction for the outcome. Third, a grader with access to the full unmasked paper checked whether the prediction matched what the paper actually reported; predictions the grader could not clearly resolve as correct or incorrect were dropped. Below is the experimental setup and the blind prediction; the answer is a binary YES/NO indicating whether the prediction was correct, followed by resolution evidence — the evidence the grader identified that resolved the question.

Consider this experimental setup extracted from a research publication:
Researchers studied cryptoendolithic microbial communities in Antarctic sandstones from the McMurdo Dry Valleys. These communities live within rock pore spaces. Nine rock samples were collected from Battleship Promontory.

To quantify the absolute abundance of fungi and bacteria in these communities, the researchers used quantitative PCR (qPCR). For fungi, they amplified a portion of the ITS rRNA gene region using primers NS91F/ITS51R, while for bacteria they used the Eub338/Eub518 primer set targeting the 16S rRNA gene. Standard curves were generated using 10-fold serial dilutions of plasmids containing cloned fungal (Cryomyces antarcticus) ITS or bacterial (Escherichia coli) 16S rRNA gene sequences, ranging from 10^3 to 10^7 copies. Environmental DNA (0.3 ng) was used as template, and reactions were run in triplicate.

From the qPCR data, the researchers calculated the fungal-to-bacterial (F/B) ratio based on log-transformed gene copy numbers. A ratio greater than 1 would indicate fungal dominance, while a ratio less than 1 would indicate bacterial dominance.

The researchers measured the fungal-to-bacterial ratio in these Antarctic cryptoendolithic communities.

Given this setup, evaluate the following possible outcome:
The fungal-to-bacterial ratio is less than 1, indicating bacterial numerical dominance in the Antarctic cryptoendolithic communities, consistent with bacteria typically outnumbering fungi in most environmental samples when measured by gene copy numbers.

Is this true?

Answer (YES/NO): NO